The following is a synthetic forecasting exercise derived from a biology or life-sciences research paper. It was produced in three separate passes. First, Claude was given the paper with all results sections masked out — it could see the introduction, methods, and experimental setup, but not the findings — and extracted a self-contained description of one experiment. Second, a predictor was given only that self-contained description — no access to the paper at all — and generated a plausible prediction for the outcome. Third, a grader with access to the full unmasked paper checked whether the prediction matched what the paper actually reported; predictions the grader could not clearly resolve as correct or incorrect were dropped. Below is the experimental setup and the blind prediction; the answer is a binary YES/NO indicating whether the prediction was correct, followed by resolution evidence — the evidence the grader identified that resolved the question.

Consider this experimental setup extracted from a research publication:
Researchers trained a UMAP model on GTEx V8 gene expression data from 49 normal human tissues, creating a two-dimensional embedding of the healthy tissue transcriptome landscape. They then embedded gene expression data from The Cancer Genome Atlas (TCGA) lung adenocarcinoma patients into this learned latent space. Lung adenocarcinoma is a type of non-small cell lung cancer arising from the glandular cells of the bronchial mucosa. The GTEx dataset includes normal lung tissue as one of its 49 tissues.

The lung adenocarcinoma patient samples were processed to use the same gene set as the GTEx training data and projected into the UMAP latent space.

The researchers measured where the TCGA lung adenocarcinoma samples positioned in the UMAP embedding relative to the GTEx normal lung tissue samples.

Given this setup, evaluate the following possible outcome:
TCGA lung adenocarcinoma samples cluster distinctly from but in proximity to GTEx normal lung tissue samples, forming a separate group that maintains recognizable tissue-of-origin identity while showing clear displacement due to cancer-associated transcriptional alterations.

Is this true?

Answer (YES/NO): NO